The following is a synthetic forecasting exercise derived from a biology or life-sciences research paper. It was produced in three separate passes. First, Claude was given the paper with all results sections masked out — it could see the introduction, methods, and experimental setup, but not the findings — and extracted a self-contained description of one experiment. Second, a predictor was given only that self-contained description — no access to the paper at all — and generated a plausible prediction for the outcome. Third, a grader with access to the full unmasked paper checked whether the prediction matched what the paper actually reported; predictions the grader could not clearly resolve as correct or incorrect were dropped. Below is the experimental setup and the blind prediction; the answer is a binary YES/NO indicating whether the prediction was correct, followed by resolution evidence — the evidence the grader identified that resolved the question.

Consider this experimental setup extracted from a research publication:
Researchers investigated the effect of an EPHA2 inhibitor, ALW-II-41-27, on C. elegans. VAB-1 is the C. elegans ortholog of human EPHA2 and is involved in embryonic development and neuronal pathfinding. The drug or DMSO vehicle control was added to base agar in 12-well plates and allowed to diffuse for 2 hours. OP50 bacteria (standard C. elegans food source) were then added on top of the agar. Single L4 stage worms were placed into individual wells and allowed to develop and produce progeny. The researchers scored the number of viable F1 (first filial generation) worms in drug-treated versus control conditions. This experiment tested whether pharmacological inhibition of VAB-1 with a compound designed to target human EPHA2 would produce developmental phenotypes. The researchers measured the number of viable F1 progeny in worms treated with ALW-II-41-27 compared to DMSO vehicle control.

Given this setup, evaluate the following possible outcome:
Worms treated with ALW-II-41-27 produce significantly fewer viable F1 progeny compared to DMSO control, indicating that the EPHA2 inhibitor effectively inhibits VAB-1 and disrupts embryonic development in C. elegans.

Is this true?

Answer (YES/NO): YES